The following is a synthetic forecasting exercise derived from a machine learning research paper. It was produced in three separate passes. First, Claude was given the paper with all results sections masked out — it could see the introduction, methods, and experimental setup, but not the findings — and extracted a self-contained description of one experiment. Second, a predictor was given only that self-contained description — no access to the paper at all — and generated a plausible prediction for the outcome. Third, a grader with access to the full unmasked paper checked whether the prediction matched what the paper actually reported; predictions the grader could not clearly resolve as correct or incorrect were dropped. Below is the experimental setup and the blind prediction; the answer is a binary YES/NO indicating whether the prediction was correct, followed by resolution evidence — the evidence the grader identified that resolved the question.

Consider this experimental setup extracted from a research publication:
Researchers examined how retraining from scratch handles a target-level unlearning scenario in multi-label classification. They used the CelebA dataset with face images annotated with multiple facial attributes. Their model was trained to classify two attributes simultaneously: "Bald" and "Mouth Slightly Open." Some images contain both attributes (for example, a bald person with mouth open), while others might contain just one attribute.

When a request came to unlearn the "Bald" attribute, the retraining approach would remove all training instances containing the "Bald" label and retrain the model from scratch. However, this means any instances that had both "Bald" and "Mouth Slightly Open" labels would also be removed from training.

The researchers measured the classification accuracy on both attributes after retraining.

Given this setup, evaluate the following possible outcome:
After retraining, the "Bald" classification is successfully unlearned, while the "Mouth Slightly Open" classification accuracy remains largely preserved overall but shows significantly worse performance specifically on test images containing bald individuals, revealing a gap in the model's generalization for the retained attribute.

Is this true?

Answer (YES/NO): NO